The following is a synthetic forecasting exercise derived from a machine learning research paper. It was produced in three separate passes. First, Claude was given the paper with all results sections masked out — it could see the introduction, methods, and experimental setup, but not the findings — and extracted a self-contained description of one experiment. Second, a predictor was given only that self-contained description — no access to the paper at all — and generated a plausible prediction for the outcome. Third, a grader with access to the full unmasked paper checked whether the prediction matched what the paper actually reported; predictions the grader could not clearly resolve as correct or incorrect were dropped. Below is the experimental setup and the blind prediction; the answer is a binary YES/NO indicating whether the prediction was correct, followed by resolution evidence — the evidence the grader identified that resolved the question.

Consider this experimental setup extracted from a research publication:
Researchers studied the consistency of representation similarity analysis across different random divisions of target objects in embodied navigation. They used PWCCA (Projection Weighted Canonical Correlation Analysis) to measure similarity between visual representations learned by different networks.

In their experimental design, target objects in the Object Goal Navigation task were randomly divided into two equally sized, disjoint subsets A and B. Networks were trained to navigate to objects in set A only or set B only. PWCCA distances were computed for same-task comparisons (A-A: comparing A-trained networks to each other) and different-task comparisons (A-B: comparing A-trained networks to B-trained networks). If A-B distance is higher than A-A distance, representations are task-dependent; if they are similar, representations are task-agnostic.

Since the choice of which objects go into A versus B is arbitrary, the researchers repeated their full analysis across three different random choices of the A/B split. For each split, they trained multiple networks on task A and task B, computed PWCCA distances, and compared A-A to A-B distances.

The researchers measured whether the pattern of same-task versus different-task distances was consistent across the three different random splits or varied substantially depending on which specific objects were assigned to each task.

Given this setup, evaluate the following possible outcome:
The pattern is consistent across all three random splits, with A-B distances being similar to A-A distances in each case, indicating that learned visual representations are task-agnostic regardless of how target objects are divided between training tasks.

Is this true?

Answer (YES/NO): YES